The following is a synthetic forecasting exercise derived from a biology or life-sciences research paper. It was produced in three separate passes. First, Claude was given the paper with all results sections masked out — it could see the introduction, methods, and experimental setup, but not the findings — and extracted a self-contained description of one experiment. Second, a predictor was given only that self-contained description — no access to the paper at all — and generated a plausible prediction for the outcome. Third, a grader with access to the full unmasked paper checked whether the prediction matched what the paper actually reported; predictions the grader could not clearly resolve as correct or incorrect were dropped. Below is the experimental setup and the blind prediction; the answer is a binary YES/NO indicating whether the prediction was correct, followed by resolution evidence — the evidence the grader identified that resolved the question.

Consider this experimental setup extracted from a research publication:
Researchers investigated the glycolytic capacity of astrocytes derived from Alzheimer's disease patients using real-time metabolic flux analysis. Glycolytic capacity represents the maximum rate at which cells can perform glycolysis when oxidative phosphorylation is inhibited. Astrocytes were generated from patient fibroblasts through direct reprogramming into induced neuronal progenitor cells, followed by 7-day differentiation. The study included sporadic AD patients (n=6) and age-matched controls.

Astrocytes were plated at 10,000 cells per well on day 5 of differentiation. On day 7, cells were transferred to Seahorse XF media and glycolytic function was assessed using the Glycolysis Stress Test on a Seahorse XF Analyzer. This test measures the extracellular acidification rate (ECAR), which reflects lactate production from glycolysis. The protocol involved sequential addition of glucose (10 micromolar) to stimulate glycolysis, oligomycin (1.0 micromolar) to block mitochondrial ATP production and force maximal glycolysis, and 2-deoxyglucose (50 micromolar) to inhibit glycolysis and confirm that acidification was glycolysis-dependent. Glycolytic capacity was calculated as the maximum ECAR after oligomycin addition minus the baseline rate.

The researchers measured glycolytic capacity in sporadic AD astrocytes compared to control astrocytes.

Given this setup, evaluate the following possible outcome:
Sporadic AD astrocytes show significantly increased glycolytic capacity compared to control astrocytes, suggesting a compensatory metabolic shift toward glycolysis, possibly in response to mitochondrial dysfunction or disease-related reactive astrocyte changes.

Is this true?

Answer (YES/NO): NO